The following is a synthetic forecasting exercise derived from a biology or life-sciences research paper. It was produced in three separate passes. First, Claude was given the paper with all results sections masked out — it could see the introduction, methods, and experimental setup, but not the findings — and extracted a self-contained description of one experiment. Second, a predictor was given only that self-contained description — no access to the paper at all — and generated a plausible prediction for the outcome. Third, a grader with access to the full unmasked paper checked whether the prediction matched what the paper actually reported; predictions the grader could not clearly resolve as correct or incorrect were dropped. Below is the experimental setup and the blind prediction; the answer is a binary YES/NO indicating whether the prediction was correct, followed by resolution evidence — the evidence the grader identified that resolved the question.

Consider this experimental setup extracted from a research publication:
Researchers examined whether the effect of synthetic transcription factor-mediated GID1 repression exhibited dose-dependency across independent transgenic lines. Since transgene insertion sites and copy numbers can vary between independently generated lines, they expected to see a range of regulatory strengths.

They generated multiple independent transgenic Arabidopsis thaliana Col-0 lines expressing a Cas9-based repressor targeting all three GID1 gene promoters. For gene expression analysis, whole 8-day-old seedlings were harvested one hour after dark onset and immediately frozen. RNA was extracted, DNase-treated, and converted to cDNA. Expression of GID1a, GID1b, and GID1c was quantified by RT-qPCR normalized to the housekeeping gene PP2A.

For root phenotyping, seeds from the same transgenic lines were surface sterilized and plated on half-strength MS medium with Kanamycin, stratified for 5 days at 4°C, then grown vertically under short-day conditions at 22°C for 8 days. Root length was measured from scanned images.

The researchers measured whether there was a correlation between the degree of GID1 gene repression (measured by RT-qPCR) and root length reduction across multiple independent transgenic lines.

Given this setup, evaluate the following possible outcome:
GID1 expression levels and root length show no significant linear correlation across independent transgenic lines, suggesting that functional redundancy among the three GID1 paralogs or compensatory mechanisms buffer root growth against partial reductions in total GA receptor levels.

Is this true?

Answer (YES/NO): NO